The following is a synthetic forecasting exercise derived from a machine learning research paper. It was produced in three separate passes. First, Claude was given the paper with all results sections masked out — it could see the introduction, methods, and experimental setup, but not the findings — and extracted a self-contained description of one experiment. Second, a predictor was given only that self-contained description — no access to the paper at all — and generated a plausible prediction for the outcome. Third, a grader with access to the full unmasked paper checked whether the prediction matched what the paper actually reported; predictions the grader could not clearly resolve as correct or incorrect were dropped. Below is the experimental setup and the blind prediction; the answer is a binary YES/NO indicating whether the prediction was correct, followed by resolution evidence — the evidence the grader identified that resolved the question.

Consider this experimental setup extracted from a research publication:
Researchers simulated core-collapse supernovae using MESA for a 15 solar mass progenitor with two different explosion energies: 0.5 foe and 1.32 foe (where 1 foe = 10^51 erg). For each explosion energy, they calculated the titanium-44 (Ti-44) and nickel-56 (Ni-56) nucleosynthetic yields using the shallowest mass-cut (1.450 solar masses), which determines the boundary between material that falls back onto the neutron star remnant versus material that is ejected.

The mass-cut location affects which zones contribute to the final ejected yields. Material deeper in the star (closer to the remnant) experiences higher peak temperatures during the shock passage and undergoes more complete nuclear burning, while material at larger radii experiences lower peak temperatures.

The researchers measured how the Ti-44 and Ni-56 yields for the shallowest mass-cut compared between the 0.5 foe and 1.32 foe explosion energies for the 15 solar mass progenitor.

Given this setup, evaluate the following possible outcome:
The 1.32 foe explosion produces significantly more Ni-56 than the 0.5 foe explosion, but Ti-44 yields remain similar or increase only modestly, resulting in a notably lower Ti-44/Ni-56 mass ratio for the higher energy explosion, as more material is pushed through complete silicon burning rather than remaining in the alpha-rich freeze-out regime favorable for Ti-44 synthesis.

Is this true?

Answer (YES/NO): YES